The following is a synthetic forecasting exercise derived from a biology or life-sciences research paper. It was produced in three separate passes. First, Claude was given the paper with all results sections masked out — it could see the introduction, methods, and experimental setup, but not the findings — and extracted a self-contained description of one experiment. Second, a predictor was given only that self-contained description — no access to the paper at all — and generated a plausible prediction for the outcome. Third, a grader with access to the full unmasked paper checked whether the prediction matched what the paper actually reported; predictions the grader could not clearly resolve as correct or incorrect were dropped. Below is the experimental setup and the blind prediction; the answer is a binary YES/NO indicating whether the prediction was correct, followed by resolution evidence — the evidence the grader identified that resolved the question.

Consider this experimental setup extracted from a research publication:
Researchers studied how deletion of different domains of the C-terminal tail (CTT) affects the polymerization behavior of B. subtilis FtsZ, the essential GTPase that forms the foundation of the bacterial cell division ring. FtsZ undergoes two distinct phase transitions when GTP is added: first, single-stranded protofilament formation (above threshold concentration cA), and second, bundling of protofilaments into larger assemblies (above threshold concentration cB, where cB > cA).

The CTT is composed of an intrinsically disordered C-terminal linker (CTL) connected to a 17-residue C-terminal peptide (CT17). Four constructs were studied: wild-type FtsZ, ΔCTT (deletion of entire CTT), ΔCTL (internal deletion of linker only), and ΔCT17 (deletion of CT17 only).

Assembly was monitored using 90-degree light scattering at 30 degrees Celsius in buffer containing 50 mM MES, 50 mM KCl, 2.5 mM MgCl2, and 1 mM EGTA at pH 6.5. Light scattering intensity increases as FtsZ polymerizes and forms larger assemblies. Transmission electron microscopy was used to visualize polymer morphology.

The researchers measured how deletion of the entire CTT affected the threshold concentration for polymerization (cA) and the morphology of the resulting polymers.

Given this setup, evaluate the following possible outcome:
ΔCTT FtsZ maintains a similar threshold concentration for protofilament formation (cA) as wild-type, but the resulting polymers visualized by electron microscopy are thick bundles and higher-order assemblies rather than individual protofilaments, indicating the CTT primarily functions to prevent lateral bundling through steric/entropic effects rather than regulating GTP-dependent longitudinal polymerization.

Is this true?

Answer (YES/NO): NO